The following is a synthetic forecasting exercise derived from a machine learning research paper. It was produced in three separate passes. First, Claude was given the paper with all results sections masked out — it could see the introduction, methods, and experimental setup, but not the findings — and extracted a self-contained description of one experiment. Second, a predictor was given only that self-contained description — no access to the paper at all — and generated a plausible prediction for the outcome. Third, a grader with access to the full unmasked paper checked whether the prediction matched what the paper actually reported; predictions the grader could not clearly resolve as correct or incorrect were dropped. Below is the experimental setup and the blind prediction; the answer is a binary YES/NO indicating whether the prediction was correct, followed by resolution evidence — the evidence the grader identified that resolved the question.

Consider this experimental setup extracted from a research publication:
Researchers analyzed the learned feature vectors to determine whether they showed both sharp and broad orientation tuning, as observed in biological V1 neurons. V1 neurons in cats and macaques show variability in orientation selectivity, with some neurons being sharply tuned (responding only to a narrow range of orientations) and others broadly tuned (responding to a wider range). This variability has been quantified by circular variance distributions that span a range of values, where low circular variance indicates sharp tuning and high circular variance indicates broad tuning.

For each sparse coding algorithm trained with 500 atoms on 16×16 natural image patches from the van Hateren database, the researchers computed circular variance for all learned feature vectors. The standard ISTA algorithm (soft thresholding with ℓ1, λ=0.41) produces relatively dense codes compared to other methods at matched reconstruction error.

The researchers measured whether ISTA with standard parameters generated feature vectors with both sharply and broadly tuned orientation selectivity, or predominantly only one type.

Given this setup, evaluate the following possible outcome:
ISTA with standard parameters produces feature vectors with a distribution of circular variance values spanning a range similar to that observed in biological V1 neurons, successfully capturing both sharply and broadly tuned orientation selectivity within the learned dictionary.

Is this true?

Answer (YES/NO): NO